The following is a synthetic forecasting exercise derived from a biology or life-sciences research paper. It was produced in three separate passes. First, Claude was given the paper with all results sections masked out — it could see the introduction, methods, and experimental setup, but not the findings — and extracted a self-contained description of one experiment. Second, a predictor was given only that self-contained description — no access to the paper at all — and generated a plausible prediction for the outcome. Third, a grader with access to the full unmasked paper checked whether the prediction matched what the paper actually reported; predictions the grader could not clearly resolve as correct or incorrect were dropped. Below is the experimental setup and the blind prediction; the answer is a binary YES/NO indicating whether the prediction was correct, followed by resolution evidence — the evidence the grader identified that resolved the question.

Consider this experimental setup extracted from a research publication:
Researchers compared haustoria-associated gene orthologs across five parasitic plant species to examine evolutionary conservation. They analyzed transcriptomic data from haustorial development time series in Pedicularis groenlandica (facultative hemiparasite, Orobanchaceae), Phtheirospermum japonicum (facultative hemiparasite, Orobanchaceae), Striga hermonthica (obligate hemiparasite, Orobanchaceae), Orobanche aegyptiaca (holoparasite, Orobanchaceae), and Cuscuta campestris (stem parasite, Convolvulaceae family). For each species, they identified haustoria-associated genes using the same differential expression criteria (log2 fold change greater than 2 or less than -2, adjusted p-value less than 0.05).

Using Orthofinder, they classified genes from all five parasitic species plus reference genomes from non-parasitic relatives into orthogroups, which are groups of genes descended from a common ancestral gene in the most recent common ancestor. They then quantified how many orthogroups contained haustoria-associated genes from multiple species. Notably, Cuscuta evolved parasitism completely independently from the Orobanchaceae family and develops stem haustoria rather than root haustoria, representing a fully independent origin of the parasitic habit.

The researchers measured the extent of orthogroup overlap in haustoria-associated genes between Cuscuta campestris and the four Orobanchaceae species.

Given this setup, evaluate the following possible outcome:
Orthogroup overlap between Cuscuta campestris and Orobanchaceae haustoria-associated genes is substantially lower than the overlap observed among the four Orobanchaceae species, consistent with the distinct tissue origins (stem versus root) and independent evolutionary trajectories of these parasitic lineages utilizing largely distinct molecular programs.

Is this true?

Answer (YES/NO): NO